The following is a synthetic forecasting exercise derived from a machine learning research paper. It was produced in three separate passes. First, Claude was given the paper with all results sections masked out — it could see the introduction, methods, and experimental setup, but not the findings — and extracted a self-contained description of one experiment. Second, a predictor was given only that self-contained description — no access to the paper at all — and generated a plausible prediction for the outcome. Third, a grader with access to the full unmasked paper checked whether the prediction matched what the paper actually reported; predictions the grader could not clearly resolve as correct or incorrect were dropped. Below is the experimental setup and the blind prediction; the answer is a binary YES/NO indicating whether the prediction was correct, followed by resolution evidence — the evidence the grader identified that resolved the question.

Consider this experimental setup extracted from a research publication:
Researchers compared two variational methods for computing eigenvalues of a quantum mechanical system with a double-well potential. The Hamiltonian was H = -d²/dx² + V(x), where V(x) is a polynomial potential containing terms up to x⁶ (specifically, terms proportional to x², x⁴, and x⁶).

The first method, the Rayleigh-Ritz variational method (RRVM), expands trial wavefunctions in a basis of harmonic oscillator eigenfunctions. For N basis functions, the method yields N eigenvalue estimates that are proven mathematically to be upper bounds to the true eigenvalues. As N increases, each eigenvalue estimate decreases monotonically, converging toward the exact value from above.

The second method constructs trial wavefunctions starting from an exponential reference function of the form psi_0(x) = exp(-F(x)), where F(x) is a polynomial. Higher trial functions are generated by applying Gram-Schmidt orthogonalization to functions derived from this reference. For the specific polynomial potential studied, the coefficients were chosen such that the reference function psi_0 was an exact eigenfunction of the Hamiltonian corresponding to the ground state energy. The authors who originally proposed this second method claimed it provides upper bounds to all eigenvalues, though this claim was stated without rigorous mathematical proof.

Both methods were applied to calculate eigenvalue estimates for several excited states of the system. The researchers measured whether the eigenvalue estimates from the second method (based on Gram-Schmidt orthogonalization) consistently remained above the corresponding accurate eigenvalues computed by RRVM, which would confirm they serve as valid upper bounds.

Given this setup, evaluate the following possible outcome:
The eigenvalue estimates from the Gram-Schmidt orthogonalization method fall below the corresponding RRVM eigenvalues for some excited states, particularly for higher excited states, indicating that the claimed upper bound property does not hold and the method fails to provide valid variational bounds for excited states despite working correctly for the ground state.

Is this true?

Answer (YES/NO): YES